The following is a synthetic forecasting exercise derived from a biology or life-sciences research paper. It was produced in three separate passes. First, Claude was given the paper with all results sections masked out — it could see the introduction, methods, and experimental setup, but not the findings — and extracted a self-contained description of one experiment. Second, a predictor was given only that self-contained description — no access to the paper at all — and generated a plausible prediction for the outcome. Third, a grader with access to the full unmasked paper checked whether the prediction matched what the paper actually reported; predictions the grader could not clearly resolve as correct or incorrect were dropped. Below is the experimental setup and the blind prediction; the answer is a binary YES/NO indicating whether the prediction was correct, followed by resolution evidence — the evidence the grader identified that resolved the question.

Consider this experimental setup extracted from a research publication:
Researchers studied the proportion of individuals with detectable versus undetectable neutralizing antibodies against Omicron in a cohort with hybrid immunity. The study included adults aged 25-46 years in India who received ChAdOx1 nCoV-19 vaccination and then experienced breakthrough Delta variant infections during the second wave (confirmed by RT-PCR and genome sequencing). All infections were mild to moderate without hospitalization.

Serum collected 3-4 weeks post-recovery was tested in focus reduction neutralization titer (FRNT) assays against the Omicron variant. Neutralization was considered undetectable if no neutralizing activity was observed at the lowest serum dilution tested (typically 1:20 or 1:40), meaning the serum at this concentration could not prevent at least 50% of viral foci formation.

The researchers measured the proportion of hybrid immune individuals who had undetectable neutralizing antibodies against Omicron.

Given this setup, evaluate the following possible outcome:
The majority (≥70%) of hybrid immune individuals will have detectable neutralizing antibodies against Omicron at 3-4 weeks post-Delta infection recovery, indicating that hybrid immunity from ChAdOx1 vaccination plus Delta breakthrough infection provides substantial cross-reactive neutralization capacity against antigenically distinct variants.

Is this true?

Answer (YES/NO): NO